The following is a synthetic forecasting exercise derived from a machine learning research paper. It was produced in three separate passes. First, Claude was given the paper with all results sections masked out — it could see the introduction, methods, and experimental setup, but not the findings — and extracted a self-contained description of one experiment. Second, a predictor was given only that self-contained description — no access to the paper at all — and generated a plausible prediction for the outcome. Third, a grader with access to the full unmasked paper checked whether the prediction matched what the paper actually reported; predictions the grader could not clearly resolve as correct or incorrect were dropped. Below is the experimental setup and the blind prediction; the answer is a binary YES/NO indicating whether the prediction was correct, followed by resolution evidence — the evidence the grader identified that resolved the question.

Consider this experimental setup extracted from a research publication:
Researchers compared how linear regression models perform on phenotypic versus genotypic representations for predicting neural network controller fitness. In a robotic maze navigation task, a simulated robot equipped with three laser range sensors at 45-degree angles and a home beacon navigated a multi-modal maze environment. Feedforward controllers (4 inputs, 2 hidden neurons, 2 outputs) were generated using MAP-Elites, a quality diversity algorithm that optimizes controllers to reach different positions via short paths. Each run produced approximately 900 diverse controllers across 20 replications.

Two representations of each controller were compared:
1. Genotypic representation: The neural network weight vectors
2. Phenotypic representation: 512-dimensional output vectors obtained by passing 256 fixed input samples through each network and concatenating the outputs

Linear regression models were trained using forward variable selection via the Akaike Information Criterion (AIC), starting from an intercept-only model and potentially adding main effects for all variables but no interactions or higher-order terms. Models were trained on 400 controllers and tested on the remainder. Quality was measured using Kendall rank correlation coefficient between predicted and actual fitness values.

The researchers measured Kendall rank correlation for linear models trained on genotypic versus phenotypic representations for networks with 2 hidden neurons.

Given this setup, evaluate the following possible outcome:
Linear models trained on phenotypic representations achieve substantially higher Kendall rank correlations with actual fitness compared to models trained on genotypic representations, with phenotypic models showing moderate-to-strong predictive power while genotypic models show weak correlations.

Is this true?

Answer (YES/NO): NO